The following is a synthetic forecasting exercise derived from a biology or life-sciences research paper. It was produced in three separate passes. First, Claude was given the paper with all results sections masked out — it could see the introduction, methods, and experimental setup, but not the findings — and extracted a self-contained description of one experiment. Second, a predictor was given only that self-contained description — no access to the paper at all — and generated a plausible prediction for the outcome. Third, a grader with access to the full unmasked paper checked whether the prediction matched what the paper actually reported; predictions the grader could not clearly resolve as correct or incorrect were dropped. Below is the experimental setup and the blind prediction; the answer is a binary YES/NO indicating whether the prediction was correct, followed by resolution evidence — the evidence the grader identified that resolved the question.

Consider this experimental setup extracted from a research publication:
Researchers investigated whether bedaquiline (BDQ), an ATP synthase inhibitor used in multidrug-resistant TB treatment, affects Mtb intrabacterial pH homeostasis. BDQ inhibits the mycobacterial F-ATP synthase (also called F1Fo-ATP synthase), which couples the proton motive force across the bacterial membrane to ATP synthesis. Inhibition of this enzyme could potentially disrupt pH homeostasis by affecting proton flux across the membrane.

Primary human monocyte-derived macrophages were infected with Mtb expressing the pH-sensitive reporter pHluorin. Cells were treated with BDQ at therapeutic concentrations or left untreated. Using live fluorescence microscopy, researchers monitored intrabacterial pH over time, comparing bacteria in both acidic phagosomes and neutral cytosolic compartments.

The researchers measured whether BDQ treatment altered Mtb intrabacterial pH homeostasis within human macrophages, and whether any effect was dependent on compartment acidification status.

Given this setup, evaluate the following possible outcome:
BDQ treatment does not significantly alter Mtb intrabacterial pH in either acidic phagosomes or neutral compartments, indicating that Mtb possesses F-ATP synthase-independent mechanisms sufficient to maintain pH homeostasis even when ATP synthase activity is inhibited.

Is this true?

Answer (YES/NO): YES